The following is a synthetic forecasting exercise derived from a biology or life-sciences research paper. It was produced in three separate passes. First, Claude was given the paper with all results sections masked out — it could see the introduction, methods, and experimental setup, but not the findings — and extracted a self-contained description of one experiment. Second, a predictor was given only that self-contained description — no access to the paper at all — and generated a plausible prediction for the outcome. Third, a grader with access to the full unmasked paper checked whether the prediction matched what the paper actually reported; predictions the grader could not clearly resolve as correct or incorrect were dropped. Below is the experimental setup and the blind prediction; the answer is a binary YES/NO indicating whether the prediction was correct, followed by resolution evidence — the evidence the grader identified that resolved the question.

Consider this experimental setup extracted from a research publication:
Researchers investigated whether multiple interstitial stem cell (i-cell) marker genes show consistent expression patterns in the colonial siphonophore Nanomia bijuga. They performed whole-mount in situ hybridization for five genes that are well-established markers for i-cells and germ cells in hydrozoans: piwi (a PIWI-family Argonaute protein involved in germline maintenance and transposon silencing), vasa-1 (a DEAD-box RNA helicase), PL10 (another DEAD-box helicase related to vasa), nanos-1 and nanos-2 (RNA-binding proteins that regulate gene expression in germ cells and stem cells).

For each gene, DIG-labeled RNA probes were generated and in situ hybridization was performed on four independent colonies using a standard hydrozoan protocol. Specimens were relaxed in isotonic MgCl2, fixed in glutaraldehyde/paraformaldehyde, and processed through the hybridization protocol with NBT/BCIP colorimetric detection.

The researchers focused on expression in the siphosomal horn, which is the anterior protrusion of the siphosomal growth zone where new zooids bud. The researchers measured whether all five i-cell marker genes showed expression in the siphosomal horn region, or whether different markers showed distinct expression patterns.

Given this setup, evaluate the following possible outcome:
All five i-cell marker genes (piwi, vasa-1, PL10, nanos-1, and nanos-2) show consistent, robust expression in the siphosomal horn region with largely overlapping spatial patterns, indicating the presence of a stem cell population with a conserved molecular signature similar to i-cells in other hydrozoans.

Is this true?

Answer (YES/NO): YES